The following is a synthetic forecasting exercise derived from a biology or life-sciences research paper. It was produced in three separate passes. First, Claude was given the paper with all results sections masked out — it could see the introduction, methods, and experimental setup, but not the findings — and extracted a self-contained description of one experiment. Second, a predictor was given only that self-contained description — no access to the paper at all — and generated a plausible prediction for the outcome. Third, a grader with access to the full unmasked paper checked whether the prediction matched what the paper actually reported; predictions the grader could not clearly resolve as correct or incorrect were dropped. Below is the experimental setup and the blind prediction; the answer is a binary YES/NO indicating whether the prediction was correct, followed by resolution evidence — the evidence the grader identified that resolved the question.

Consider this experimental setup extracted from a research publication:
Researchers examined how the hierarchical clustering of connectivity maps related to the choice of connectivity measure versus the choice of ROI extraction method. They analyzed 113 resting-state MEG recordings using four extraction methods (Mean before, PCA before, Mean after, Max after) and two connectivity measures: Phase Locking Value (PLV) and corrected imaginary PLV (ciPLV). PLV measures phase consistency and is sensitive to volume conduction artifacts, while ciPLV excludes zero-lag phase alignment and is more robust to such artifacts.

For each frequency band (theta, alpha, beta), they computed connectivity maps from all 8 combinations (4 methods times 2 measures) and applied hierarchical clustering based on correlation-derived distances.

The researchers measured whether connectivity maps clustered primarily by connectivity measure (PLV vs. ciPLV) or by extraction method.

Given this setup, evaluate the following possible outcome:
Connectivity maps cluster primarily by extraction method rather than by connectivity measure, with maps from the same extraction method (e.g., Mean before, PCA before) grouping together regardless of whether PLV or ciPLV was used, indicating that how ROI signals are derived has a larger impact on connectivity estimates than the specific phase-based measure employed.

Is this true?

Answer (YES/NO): NO